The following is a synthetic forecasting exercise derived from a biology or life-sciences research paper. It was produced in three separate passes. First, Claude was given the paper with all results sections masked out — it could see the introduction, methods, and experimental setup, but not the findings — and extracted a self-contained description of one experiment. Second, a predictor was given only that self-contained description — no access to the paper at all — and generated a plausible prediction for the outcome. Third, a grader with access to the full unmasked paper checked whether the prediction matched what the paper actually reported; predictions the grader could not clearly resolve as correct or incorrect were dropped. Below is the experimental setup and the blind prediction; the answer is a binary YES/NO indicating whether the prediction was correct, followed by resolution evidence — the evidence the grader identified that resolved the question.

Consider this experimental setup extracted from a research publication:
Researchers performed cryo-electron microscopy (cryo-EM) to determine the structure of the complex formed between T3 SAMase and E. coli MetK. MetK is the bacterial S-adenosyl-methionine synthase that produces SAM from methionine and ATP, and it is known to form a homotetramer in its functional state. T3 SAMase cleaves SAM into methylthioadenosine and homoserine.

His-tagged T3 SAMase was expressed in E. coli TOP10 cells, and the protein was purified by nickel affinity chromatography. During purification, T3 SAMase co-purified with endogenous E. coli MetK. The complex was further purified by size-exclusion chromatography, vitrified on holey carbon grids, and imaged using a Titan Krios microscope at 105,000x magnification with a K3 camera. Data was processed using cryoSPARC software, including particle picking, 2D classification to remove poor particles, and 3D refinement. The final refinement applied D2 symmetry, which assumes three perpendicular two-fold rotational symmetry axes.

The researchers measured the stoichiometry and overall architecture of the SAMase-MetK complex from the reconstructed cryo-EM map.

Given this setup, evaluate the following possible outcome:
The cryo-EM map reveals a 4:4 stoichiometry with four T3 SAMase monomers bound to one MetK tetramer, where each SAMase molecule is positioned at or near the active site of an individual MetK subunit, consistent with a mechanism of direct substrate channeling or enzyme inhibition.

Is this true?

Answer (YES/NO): NO